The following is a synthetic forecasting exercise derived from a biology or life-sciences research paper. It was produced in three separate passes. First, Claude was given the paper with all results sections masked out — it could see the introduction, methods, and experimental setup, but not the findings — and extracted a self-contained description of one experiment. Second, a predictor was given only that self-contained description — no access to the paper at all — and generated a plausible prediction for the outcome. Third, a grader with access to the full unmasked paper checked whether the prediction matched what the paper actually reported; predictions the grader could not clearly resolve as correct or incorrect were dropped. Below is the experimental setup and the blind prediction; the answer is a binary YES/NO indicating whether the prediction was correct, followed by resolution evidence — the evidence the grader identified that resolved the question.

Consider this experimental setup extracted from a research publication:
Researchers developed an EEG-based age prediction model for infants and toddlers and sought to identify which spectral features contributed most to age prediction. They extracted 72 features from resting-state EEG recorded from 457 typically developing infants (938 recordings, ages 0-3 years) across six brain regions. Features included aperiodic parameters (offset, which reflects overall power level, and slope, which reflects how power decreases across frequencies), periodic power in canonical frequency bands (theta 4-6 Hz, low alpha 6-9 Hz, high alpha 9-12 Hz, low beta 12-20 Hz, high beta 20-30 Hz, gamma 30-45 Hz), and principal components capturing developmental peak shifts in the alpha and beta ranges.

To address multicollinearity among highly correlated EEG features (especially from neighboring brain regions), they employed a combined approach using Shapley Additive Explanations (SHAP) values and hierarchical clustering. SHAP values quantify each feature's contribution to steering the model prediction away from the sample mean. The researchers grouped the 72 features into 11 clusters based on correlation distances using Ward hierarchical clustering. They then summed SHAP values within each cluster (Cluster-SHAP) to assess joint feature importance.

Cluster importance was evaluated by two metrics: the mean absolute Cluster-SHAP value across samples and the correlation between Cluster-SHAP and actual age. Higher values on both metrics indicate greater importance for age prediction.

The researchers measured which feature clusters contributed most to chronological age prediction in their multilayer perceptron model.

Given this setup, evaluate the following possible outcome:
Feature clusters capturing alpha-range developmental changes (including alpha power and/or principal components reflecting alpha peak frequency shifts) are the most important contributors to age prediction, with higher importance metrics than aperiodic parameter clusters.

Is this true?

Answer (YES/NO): YES